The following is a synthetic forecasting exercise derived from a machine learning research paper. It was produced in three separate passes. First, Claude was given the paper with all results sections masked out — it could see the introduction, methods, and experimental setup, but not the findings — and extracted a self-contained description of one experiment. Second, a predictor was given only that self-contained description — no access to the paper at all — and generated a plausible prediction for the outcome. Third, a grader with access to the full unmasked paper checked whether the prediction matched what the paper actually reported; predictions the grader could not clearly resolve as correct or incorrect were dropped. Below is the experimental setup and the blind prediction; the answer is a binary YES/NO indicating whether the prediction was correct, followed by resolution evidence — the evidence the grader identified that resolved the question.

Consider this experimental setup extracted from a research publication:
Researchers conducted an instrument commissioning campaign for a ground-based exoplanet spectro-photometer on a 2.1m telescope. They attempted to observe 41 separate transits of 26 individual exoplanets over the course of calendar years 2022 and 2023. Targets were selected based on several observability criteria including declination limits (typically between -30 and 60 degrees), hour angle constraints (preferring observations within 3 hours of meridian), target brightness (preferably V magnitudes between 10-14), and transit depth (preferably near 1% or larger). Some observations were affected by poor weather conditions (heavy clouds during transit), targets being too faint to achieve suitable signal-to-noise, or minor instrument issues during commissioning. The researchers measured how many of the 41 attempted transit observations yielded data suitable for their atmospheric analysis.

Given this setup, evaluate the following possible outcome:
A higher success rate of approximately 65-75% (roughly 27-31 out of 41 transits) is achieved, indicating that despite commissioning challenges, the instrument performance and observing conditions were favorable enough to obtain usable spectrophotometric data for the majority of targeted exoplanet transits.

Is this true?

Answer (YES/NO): NO